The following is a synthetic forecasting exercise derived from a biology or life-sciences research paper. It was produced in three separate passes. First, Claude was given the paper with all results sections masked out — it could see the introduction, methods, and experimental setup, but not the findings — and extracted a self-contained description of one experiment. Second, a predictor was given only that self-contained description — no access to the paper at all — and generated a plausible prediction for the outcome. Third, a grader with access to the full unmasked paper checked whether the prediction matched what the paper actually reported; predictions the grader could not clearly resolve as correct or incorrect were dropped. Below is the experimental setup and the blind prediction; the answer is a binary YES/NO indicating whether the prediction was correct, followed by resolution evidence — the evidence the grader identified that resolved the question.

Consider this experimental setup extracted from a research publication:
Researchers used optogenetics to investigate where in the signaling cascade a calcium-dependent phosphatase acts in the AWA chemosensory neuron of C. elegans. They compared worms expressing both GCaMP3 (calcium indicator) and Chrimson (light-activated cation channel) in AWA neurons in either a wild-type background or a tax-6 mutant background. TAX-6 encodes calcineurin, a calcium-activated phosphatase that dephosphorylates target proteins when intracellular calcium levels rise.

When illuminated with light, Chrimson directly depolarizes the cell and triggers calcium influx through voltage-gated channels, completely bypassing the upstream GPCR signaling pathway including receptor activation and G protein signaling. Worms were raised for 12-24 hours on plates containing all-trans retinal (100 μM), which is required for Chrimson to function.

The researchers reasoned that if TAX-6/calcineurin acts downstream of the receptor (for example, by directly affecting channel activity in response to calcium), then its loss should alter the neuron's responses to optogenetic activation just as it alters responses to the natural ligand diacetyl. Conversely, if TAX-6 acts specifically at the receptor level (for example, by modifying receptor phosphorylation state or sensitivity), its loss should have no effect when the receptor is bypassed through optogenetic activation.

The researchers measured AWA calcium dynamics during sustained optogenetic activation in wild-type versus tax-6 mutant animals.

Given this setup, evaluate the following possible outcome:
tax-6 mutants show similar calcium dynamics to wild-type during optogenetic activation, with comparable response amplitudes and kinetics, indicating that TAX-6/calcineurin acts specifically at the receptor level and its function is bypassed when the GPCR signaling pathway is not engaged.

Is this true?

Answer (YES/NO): YES